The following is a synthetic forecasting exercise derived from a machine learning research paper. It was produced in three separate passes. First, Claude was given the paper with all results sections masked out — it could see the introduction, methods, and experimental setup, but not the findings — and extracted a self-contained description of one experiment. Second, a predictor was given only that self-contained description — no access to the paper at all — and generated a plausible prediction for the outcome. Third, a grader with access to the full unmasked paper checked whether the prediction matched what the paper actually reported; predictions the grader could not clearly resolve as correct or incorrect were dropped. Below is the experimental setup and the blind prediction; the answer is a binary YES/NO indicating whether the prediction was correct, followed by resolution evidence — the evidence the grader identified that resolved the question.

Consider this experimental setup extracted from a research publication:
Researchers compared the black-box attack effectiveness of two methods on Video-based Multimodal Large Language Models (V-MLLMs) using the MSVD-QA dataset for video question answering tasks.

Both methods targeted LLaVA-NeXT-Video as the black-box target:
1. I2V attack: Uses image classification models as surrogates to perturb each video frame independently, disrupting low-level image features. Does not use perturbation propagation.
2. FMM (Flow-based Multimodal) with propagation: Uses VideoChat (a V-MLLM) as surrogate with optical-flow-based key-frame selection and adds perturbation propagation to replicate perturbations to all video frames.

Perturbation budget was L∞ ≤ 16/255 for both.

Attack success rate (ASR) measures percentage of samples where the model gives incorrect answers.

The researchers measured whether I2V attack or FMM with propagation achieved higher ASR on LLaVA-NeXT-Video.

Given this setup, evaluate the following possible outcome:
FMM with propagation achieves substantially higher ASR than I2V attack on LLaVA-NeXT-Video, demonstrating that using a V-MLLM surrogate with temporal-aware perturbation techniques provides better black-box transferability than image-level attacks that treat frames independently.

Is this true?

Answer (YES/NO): NO